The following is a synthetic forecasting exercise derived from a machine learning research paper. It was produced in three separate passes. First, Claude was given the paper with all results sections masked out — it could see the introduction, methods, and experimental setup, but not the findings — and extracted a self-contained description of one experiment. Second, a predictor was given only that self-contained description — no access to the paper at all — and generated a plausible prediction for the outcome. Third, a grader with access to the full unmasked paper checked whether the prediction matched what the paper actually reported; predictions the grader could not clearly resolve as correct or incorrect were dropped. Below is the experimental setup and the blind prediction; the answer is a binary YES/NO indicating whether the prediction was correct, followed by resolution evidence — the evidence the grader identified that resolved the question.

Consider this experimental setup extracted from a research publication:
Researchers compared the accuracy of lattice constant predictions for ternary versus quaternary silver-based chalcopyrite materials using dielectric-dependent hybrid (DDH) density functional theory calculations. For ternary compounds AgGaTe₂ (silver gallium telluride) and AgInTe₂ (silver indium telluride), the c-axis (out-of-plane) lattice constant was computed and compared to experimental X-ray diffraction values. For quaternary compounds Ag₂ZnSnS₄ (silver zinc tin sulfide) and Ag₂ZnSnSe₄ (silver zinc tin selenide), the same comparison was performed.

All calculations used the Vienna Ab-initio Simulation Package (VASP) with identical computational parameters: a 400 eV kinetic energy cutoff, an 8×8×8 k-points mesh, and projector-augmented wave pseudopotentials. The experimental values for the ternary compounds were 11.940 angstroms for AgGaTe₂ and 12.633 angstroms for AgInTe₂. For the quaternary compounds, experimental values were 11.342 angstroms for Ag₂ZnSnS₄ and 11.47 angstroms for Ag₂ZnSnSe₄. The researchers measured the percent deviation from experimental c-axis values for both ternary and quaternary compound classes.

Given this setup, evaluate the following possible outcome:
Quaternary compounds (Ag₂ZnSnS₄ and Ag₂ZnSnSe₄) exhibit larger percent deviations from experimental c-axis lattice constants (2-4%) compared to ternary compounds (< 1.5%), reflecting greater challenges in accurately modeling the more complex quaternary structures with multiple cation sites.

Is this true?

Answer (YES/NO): NO